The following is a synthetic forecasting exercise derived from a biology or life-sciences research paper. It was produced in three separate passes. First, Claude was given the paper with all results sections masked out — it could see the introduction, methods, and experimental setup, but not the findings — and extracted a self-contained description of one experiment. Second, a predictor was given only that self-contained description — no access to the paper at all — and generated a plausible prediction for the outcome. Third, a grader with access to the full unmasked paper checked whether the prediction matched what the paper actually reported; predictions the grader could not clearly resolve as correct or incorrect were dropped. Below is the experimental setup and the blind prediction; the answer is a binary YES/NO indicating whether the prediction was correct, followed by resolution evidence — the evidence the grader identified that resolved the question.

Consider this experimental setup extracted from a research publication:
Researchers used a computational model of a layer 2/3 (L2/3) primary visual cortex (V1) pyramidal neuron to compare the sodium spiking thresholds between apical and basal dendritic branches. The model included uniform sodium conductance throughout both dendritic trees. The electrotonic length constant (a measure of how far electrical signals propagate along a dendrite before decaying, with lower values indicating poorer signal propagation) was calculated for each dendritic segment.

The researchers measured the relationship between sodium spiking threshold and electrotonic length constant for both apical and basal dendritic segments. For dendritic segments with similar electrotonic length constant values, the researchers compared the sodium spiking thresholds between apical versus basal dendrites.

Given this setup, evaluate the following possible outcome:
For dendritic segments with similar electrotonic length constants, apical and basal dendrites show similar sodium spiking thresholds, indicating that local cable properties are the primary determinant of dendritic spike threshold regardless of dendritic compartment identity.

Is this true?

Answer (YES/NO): NO